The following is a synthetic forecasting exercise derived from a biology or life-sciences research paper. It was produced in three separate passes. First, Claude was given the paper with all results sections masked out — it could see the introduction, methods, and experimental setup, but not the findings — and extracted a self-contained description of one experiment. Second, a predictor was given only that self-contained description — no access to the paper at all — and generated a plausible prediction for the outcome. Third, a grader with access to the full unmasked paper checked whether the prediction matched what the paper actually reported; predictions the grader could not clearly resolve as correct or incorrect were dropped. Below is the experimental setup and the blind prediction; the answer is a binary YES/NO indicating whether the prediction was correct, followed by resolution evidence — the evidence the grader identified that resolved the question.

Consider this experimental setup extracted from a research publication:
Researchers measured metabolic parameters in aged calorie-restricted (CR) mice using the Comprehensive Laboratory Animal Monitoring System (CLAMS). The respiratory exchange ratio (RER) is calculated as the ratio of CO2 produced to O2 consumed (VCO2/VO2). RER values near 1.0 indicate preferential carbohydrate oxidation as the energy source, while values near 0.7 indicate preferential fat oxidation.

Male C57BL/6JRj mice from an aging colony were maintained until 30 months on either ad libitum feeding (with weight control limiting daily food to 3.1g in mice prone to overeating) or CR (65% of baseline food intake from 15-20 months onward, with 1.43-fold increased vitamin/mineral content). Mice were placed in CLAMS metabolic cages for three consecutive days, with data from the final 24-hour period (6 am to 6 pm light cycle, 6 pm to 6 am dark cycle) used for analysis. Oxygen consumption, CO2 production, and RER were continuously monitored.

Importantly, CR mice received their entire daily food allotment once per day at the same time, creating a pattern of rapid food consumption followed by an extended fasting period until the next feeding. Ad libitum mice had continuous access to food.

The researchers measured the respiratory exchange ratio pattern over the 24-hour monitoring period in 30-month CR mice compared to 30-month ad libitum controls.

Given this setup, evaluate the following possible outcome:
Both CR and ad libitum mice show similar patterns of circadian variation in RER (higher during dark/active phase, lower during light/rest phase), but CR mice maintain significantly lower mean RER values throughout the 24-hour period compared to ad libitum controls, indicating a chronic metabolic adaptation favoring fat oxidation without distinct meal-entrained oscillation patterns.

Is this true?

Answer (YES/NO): NO